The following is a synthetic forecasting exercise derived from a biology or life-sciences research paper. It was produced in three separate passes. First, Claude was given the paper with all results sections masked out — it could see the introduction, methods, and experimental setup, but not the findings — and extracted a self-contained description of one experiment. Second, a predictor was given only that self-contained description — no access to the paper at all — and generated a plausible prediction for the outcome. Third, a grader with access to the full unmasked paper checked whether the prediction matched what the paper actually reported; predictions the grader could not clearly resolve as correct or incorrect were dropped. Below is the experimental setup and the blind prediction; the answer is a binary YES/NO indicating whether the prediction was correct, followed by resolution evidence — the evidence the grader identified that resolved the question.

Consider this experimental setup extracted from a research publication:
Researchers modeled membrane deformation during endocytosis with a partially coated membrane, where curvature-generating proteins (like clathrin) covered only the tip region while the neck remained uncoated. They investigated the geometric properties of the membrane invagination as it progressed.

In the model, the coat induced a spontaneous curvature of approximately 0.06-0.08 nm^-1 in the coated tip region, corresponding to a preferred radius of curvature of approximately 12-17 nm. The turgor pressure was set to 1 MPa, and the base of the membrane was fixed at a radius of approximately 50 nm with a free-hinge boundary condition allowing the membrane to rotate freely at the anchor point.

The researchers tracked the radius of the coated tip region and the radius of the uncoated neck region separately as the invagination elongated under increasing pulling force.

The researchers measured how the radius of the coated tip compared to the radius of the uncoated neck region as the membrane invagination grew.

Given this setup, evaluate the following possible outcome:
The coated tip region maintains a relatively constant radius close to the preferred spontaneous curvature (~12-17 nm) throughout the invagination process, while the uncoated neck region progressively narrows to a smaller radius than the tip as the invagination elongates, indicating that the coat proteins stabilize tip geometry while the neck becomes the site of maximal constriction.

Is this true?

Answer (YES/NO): NO